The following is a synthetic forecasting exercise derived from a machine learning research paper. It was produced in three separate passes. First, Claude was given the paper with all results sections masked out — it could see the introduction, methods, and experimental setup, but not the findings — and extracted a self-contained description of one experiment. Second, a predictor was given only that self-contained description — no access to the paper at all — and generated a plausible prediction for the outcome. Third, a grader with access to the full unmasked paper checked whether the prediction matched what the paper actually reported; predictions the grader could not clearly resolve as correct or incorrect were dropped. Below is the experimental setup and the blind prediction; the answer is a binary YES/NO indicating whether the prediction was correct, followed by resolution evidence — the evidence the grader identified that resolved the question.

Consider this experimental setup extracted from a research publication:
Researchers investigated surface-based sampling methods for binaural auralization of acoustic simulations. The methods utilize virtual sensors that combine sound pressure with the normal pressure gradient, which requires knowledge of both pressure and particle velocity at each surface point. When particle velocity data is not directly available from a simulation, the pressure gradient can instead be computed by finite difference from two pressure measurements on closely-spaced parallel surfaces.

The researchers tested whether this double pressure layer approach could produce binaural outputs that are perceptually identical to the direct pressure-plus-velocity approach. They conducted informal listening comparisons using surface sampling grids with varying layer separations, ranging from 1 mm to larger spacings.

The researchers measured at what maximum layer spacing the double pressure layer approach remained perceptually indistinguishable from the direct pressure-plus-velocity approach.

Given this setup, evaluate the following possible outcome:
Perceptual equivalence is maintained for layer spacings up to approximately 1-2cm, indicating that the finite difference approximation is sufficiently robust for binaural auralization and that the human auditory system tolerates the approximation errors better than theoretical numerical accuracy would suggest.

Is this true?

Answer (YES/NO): NO